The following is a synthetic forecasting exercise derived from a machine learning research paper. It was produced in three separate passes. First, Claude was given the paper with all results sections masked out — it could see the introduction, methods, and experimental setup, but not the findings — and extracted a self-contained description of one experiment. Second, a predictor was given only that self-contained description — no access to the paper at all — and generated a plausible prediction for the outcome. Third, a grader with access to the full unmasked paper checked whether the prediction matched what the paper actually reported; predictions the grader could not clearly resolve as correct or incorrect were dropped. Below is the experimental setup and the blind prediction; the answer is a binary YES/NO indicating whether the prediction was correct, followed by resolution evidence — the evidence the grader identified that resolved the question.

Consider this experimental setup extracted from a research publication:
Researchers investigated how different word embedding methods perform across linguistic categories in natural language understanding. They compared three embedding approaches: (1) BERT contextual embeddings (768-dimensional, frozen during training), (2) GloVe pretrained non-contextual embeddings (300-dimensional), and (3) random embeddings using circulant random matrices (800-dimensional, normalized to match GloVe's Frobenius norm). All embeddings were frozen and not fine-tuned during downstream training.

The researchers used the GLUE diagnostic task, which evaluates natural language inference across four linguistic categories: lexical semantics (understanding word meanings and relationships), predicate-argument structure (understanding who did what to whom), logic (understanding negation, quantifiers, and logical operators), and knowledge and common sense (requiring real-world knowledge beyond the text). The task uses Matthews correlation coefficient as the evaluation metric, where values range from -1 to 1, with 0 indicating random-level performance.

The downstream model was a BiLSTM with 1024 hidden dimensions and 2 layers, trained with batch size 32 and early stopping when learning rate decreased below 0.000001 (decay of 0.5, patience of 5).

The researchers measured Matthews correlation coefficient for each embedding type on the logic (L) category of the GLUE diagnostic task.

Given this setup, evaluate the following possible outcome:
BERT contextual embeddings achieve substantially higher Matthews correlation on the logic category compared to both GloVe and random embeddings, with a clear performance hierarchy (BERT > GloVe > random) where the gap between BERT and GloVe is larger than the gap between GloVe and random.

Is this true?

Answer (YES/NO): NO